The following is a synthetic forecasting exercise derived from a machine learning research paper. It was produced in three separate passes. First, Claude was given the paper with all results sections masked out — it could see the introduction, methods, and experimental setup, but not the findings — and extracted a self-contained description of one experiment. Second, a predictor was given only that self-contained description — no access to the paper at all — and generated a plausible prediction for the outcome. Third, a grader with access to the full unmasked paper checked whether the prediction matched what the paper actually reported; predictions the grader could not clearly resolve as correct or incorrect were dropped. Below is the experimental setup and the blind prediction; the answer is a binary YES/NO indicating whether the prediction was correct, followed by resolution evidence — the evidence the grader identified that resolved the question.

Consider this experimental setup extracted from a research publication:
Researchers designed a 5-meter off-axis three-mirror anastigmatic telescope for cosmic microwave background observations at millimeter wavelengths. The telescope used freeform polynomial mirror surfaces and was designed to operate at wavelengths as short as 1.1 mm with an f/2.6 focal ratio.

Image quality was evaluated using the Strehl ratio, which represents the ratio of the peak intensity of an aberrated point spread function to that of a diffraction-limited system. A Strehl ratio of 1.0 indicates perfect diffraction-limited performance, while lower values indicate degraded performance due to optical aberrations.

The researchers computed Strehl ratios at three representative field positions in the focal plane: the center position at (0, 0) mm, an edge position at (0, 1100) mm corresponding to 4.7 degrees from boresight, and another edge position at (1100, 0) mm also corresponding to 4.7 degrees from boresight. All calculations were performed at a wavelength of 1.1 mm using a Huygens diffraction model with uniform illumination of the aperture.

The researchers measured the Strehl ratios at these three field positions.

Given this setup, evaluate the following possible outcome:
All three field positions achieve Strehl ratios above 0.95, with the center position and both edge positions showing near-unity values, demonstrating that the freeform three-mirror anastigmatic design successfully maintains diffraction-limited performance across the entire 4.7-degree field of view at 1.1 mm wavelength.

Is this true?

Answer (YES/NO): NO